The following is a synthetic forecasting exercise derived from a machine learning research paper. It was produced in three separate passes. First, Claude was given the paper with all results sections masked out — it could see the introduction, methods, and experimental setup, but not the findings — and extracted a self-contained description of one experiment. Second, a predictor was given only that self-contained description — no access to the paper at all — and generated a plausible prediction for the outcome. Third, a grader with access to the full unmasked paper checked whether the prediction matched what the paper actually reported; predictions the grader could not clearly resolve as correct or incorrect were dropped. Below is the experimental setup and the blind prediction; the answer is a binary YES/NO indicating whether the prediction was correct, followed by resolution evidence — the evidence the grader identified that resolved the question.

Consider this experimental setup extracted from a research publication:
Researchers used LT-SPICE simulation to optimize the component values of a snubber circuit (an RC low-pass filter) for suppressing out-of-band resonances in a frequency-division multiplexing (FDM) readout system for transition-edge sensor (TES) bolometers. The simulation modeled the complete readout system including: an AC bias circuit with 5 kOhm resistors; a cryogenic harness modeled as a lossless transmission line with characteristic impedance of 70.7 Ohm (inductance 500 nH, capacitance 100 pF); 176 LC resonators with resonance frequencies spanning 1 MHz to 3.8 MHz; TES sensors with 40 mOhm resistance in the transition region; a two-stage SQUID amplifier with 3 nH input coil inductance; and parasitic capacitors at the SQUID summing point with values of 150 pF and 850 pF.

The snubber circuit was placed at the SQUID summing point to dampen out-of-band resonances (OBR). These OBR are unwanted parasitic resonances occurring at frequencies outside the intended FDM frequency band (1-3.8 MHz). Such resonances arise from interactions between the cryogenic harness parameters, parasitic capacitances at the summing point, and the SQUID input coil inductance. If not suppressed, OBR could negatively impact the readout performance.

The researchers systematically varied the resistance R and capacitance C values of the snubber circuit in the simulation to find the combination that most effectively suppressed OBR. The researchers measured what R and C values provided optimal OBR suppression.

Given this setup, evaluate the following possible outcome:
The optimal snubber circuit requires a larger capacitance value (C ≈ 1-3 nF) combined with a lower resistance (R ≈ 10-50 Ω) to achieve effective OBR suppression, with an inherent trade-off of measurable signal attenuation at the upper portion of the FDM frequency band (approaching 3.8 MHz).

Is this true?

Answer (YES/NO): NO